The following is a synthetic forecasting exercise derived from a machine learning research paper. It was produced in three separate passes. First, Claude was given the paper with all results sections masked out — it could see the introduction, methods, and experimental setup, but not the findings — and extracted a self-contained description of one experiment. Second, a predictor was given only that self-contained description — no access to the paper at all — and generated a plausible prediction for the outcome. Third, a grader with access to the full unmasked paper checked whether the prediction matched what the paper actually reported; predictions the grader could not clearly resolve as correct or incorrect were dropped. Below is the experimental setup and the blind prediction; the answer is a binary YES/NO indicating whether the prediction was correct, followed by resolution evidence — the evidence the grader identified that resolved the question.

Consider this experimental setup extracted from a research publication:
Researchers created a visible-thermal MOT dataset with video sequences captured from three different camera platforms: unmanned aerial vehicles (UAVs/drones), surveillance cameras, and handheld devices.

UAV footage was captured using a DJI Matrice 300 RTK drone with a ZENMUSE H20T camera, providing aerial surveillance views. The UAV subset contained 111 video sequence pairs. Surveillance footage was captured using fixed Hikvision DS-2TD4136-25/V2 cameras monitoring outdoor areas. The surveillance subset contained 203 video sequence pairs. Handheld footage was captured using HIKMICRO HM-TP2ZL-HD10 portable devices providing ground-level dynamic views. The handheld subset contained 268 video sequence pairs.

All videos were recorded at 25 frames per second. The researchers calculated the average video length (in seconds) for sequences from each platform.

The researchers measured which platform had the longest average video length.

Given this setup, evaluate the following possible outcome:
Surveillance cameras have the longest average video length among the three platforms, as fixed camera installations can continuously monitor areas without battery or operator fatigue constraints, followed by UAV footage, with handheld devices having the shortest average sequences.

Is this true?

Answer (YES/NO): NO